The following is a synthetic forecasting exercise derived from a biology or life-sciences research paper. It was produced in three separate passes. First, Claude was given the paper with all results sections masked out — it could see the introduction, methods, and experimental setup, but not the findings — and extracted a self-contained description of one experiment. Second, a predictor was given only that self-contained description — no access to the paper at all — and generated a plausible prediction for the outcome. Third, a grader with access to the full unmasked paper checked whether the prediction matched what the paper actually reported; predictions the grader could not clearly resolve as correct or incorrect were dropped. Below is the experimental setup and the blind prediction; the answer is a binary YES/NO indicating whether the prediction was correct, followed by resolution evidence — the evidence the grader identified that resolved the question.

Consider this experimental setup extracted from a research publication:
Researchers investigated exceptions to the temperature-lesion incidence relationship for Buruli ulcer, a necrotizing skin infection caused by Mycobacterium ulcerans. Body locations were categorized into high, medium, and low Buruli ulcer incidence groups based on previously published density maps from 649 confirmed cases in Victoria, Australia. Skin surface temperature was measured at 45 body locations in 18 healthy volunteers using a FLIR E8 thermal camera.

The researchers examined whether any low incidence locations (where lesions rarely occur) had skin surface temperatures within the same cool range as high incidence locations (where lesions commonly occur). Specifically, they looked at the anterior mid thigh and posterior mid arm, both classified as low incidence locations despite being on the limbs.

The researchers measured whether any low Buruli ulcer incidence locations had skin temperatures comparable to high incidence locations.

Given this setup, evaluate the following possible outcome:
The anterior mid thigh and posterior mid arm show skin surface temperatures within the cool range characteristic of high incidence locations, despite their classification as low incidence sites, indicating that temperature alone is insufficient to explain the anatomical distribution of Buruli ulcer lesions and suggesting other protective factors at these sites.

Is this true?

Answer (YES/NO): YES